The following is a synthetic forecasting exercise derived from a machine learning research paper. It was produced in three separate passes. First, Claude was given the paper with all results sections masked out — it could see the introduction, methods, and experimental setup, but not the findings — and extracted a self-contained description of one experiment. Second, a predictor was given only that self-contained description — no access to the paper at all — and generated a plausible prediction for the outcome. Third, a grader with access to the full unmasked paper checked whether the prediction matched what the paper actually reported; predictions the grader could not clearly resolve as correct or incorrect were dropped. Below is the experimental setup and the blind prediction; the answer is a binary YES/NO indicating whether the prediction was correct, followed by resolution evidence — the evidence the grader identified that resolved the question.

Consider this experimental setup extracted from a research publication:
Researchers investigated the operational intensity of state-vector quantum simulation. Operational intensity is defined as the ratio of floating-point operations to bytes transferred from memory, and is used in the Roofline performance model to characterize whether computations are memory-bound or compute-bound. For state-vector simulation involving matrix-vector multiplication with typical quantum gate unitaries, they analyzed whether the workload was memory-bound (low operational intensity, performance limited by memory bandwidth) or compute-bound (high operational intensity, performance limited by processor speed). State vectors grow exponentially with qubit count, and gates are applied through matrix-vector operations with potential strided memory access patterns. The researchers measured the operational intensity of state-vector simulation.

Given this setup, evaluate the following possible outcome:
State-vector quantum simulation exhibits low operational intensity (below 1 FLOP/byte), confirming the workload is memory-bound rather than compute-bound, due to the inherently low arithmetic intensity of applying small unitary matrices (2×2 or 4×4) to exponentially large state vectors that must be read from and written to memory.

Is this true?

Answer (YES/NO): YES